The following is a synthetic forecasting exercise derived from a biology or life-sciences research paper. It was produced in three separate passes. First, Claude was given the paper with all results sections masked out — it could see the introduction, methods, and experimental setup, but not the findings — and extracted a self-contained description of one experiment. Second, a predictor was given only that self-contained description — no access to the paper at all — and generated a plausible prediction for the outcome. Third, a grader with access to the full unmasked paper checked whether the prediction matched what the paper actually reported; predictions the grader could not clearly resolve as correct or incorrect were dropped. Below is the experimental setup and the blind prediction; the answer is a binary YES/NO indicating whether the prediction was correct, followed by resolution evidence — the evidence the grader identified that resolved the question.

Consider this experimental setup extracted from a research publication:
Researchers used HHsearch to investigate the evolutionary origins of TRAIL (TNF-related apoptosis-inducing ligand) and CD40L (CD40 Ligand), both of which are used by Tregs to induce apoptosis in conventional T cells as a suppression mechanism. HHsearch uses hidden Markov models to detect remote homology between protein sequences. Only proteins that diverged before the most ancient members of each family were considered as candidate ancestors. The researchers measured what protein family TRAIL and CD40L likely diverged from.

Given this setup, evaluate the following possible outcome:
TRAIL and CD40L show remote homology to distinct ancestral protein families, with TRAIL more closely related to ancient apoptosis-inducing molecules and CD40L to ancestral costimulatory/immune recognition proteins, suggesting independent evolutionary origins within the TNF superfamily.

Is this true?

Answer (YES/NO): NO